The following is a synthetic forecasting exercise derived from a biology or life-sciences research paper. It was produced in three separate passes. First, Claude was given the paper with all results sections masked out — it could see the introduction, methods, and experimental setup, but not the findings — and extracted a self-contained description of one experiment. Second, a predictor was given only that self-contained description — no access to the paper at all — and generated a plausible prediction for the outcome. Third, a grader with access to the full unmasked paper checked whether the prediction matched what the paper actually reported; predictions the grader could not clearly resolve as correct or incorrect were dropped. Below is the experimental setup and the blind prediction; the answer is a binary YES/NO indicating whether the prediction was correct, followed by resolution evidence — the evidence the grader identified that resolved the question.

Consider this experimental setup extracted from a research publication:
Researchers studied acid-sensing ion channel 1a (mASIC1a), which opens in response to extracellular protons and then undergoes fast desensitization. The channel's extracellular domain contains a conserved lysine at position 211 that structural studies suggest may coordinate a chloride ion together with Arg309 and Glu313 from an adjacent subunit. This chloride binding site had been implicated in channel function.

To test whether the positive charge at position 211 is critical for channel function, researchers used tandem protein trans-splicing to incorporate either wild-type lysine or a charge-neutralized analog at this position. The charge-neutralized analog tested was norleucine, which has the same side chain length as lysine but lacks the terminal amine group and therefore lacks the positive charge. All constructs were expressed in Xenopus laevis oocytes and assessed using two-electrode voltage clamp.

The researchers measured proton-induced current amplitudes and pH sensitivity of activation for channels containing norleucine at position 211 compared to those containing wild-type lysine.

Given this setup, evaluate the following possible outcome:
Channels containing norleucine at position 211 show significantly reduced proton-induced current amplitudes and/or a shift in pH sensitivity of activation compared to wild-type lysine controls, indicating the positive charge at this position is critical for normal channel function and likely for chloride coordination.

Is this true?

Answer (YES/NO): YES